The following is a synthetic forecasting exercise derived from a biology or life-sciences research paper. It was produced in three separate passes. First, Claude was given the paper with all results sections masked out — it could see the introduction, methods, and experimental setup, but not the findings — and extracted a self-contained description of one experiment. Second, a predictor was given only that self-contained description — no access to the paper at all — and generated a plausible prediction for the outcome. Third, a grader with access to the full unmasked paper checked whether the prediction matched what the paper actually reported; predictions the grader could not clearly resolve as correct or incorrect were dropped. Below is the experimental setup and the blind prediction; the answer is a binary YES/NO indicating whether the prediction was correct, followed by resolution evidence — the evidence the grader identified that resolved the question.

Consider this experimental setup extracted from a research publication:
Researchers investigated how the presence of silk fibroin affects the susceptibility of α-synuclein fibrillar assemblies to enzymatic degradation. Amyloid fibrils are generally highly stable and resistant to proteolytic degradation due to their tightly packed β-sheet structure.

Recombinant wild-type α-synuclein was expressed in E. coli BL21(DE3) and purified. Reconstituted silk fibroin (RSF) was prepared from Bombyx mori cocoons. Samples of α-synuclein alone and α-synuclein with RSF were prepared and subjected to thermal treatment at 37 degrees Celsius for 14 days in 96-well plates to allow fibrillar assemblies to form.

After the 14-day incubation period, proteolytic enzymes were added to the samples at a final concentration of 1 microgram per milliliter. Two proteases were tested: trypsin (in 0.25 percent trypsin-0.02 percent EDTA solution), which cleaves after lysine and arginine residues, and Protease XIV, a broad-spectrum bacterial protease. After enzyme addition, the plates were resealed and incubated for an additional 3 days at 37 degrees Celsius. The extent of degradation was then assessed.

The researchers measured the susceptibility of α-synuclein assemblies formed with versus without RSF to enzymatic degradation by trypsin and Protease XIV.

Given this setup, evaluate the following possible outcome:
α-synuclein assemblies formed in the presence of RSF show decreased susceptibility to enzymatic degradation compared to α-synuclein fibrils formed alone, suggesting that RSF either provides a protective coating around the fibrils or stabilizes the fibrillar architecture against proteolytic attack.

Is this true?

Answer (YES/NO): NO